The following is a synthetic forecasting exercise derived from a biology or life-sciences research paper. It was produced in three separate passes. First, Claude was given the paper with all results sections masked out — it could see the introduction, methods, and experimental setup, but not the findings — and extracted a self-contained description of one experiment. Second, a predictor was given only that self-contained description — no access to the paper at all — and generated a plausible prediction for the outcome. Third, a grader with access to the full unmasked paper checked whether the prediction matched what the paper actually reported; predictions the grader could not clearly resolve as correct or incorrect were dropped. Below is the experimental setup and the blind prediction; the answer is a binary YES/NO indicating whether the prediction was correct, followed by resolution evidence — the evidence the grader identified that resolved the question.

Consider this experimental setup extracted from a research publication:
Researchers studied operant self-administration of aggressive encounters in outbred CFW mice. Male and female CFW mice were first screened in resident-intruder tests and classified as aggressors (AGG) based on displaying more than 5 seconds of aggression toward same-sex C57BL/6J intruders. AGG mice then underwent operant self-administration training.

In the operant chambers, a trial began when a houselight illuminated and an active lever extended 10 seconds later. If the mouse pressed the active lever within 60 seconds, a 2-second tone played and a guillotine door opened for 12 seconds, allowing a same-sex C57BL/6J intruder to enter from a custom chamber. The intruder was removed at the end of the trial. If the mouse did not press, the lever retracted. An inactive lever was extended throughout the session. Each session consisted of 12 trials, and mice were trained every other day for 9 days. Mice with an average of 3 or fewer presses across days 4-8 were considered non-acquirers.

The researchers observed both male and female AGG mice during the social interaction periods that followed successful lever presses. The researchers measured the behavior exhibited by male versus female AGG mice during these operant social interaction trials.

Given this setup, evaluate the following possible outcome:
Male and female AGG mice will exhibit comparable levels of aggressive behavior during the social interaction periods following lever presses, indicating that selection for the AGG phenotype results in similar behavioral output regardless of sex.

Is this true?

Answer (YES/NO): NO